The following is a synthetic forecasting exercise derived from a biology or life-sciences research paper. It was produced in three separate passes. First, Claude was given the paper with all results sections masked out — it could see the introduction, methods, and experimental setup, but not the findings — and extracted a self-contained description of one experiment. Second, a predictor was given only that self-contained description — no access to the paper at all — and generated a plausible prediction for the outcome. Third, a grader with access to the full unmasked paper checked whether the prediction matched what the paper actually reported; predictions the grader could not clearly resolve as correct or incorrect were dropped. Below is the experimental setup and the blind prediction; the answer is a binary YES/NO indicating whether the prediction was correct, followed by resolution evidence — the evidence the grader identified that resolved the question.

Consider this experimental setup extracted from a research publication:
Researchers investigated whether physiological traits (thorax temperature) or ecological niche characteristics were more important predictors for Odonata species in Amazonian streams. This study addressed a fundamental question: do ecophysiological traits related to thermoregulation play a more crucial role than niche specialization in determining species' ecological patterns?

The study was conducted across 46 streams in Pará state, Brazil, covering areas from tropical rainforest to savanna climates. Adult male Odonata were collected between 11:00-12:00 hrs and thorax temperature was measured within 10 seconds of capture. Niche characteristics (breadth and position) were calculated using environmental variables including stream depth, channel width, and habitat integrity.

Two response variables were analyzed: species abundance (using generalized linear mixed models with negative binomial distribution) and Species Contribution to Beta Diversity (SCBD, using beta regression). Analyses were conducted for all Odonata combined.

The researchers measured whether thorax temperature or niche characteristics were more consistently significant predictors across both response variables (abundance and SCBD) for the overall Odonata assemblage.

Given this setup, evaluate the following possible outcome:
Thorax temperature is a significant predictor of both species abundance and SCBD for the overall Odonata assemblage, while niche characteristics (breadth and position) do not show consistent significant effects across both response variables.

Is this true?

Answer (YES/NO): NO